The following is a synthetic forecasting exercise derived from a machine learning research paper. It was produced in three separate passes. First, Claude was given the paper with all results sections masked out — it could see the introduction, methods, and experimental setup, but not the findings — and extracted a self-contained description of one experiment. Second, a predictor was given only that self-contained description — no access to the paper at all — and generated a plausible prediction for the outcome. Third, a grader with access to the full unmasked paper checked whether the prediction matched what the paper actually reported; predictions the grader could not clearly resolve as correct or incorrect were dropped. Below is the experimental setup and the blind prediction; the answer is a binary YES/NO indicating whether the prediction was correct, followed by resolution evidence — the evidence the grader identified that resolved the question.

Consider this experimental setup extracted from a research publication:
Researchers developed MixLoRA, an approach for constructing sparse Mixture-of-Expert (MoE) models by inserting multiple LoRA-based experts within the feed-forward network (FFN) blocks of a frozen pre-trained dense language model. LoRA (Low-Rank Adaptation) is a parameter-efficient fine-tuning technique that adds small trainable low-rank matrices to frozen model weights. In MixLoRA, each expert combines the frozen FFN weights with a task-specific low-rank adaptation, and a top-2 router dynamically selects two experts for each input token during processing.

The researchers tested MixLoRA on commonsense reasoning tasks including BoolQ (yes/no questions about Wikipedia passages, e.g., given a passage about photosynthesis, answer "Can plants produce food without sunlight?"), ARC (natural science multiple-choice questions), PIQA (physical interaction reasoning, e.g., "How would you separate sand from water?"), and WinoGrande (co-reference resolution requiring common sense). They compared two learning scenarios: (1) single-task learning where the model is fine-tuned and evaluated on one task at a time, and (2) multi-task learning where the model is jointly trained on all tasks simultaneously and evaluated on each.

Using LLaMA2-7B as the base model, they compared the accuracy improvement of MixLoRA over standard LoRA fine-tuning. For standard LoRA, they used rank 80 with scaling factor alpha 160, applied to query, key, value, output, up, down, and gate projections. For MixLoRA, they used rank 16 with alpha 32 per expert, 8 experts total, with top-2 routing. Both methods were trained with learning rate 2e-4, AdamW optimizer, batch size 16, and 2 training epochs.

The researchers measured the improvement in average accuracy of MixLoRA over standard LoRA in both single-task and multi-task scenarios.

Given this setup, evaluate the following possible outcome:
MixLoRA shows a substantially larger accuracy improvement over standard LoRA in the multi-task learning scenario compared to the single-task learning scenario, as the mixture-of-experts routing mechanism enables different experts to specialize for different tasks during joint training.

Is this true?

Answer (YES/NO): YES